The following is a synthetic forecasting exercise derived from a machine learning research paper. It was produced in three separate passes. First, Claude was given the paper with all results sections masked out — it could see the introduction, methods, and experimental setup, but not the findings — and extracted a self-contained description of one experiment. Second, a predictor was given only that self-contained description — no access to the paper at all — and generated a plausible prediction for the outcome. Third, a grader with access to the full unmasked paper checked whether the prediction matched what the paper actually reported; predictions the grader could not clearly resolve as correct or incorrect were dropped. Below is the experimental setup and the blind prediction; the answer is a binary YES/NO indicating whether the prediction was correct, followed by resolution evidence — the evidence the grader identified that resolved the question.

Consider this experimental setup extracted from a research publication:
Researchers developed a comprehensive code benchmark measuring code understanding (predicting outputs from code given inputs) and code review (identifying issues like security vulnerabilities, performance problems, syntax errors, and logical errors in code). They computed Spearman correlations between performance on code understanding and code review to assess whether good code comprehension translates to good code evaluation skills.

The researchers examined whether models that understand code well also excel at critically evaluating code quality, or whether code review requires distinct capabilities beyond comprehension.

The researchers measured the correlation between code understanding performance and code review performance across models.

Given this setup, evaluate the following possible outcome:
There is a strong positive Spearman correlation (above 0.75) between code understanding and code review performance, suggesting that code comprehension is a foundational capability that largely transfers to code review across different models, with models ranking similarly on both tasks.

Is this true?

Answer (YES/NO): NO